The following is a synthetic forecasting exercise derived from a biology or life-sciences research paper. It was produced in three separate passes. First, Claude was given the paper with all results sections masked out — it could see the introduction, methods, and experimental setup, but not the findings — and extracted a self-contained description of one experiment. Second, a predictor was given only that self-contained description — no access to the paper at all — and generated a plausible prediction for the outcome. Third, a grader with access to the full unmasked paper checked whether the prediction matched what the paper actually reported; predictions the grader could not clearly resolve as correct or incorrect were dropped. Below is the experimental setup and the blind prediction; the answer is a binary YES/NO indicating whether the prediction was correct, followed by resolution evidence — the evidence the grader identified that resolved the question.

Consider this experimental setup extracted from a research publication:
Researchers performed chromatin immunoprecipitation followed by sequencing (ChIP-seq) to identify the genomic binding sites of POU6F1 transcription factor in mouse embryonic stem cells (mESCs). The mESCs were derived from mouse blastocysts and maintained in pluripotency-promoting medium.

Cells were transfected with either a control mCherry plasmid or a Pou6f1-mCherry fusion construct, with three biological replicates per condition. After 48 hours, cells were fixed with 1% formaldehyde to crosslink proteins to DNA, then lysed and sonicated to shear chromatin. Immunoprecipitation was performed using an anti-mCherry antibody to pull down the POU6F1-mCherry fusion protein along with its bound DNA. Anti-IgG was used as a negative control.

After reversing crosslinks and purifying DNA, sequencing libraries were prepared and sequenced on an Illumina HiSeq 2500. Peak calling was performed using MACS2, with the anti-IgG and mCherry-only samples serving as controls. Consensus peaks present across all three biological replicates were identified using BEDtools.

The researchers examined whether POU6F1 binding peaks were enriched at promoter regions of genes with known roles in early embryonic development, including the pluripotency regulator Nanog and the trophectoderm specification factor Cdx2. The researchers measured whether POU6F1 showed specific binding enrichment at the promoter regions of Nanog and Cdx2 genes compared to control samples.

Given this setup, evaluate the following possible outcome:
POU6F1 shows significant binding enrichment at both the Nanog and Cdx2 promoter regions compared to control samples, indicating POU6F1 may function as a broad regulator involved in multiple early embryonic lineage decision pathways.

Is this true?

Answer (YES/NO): YES